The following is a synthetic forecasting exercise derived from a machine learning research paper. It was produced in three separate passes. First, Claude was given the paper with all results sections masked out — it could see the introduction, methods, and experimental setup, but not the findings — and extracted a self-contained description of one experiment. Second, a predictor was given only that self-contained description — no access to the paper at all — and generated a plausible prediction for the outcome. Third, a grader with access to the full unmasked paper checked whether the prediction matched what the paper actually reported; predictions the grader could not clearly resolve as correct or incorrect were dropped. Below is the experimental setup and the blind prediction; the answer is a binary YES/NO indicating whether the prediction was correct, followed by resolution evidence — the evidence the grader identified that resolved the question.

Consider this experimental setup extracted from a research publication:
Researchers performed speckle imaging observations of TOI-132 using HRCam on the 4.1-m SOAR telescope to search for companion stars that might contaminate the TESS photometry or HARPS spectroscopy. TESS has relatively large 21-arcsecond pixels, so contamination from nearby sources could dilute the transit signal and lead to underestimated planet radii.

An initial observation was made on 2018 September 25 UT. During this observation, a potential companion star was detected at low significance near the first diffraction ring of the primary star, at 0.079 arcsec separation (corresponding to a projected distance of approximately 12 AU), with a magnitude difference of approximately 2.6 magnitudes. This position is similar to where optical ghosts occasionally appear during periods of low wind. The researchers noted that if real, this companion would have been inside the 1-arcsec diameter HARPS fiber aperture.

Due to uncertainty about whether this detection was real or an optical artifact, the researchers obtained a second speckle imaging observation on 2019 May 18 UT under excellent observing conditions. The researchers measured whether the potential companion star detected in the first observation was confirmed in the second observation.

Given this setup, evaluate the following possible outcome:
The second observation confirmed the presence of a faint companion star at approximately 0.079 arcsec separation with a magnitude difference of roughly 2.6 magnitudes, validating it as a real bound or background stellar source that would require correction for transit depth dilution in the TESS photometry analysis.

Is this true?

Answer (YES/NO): NO